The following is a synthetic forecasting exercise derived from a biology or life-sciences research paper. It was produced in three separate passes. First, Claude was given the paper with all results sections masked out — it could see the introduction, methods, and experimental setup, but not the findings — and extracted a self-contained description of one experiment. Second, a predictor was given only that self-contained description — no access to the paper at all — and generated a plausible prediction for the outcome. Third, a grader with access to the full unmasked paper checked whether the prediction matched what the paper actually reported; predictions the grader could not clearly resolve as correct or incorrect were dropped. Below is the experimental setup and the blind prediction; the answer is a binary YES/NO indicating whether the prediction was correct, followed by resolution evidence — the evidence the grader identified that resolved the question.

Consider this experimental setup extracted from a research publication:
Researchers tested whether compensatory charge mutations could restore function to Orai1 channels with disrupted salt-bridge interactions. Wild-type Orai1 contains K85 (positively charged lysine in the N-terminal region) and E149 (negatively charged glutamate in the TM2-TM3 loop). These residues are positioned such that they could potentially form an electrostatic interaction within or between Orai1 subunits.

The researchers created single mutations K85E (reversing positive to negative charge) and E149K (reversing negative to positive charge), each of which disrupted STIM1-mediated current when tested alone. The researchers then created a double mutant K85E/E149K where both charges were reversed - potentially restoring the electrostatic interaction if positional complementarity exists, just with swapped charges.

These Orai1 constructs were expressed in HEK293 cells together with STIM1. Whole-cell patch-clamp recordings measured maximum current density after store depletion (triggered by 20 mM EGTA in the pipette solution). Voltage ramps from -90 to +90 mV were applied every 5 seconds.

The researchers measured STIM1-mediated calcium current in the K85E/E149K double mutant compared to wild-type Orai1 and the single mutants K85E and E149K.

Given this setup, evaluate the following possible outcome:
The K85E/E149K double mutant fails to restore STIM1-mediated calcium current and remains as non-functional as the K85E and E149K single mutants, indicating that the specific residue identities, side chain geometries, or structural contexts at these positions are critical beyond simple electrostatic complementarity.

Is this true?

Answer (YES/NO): YES